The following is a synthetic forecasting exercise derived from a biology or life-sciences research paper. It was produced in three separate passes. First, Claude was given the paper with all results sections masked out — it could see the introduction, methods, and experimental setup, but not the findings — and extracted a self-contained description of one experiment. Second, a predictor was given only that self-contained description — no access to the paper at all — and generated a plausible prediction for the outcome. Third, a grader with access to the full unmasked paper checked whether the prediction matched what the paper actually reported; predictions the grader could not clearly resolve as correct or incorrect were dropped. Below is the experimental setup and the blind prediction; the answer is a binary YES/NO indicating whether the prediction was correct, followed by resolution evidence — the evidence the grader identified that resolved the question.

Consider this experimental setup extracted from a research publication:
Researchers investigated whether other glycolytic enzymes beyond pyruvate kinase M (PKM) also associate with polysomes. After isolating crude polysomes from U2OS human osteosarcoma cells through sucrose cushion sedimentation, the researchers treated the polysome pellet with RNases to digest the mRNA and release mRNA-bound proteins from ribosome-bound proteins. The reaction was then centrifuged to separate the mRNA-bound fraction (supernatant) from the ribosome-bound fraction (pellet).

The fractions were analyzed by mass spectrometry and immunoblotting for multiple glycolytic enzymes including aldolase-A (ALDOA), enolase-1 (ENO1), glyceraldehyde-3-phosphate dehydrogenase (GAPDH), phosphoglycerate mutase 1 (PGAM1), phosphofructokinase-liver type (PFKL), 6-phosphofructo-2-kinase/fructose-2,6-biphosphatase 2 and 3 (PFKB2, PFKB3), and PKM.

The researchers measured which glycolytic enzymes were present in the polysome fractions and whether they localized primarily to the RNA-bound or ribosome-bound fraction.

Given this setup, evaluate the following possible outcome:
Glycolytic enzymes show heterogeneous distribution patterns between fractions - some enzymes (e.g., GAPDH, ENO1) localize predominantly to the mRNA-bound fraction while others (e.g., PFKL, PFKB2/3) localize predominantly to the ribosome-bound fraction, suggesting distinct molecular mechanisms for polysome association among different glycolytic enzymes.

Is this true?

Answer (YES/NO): NO